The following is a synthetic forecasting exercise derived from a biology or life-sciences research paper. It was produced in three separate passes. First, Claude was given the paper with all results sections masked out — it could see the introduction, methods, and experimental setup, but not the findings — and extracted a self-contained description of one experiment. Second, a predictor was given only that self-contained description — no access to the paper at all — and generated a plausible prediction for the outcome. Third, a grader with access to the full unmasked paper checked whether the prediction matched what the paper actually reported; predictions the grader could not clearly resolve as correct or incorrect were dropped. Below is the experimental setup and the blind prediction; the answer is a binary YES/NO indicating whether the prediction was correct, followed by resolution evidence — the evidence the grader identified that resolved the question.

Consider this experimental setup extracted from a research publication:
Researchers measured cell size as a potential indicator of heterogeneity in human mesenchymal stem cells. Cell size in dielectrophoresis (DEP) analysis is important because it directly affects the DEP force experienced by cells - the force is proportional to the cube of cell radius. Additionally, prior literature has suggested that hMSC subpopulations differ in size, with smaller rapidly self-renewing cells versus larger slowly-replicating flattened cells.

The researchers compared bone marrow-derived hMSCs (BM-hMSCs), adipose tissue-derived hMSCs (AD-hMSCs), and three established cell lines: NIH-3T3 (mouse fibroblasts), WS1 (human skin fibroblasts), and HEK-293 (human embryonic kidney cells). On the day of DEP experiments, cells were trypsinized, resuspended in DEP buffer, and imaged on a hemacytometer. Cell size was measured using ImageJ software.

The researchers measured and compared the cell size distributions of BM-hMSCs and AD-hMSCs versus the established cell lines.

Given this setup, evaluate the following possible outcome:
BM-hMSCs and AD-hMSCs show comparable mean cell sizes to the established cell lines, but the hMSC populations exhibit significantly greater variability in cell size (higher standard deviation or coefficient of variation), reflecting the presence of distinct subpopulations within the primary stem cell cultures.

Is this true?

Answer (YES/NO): NO